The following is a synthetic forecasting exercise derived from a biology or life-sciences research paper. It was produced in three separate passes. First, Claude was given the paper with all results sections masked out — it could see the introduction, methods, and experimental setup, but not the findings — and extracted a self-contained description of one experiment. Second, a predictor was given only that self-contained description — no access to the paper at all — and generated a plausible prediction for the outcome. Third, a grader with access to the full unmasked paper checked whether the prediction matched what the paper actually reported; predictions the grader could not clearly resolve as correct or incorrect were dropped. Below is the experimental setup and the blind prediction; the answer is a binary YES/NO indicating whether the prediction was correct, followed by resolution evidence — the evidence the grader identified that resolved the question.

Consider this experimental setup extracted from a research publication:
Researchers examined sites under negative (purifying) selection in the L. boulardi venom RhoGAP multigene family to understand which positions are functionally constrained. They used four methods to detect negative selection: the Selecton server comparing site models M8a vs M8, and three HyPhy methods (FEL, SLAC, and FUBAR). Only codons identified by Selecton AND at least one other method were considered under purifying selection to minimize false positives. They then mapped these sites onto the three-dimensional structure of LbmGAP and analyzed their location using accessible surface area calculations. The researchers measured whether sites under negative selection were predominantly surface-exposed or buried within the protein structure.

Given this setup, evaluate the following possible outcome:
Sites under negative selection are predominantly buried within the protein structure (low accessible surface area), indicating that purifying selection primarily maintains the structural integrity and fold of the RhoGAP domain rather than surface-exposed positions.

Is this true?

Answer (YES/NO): YES